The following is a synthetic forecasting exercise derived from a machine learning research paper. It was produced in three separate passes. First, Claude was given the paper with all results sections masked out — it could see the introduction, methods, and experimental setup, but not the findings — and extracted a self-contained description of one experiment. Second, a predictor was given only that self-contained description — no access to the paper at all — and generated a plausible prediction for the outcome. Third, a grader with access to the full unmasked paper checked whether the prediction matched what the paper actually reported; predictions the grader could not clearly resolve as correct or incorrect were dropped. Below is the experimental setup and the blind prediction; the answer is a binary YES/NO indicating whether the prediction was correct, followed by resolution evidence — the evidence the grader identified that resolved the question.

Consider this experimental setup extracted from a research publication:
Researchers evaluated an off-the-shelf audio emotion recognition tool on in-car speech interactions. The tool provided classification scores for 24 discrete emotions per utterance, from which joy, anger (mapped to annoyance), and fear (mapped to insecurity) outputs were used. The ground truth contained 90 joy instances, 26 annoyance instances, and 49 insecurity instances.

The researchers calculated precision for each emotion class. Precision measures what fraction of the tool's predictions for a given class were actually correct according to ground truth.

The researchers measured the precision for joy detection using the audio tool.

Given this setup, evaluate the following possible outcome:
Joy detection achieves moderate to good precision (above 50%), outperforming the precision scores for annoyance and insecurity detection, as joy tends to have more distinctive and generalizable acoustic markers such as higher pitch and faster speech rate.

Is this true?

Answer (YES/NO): YES